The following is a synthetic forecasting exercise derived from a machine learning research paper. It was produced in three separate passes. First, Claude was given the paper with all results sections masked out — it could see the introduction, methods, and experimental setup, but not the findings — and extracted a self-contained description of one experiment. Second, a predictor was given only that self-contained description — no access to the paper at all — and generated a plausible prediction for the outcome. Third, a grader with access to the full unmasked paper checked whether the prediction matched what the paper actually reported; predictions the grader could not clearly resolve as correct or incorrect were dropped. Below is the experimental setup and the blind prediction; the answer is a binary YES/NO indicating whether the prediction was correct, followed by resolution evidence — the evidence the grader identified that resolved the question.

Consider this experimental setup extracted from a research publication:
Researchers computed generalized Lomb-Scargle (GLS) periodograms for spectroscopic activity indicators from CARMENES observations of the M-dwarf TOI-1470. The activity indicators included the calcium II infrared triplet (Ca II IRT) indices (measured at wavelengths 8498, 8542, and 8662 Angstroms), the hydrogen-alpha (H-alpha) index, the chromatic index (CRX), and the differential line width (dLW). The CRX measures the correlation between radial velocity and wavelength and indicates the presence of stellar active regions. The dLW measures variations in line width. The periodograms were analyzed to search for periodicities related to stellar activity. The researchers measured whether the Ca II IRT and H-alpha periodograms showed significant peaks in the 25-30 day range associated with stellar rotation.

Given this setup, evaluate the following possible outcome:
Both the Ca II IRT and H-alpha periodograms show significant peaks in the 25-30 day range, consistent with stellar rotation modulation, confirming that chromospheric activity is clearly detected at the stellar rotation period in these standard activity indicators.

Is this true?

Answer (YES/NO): YES